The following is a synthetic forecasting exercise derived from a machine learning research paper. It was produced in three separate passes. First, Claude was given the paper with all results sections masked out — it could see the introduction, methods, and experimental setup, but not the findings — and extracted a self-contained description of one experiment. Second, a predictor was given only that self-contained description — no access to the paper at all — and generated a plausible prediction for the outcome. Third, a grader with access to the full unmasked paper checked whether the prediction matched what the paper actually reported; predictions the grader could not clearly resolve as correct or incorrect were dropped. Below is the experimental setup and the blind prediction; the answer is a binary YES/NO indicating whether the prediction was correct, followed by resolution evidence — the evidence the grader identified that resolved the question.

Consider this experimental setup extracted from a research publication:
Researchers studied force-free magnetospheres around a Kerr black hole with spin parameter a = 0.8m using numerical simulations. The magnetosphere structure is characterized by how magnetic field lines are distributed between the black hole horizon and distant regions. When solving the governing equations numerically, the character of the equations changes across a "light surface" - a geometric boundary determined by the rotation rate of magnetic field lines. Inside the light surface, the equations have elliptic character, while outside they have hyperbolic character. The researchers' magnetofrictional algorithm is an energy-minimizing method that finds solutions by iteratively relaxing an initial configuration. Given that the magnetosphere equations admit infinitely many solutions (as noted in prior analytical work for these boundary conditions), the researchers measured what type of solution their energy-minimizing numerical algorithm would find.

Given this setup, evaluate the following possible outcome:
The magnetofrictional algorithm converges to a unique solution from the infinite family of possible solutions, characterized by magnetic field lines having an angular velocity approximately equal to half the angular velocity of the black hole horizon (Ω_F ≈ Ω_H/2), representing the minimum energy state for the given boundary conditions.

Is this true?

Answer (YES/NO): NO